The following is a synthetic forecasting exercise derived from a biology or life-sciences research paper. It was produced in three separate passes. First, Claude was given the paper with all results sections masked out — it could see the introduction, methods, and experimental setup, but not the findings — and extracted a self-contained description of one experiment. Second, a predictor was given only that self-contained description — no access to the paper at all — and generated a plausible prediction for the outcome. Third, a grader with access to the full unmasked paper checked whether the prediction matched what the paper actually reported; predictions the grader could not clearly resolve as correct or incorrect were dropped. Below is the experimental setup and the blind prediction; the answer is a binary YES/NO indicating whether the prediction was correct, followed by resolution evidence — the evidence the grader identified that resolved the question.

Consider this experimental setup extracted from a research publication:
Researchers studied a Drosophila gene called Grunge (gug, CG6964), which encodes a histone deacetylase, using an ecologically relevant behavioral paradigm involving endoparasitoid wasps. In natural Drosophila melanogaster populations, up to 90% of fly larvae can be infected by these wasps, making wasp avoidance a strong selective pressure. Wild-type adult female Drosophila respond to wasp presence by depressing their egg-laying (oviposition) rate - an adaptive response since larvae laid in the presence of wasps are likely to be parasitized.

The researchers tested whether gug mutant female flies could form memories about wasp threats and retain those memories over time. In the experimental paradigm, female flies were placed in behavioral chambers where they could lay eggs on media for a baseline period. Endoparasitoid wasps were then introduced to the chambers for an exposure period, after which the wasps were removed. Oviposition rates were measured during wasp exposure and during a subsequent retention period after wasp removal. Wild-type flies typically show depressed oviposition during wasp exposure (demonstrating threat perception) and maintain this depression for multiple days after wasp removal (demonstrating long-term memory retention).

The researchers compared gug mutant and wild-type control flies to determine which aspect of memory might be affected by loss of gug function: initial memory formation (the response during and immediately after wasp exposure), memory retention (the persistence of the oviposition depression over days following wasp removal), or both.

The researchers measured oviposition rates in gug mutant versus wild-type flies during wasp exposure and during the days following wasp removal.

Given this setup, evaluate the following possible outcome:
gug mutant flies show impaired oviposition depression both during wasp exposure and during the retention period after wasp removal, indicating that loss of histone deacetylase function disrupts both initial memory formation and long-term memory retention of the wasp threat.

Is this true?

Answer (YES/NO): NO